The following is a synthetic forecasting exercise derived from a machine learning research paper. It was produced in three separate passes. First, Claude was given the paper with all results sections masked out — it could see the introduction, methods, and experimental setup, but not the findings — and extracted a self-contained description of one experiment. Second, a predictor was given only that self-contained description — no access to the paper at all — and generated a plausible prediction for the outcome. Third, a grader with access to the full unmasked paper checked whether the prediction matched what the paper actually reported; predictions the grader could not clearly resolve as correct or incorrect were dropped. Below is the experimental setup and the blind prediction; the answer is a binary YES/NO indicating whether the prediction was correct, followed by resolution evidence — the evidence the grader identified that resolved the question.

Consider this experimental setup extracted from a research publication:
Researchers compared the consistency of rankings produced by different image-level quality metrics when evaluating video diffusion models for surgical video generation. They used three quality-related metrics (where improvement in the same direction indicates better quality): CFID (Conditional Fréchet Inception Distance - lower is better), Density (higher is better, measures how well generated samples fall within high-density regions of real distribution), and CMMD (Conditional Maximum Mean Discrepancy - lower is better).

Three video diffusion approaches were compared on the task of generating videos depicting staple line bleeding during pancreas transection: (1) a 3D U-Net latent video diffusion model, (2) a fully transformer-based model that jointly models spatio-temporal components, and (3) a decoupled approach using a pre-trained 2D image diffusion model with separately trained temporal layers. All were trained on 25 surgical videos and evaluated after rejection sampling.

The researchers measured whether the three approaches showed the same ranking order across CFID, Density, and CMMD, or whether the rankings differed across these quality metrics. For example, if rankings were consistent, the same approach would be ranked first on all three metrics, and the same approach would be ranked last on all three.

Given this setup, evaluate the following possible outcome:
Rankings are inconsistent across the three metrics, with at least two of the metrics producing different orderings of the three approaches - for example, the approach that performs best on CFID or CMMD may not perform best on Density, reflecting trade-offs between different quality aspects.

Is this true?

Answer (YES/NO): NO